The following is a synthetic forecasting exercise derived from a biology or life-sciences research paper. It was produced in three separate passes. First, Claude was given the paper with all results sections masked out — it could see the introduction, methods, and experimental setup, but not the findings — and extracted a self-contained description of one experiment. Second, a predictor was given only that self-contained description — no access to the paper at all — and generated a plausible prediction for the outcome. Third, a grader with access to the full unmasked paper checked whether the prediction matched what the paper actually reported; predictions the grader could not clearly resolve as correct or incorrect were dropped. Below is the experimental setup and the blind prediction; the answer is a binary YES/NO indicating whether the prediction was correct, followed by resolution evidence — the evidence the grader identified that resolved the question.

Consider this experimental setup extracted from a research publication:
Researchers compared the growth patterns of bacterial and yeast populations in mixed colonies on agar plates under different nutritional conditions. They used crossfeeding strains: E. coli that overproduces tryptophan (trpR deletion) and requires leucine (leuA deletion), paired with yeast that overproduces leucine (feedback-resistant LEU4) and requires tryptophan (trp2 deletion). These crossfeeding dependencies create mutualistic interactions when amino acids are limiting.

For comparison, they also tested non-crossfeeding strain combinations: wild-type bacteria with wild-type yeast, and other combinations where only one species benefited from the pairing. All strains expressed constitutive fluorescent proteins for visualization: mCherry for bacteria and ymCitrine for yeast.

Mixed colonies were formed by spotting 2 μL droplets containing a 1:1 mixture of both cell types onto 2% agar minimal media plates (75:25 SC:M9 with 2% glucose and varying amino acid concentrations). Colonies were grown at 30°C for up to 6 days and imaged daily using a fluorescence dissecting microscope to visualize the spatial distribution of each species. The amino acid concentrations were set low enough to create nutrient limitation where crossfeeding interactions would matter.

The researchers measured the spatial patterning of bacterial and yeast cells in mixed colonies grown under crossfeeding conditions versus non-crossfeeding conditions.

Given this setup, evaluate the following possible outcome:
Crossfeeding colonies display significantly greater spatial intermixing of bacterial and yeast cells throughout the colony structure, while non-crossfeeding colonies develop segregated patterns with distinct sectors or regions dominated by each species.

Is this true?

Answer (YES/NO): NO